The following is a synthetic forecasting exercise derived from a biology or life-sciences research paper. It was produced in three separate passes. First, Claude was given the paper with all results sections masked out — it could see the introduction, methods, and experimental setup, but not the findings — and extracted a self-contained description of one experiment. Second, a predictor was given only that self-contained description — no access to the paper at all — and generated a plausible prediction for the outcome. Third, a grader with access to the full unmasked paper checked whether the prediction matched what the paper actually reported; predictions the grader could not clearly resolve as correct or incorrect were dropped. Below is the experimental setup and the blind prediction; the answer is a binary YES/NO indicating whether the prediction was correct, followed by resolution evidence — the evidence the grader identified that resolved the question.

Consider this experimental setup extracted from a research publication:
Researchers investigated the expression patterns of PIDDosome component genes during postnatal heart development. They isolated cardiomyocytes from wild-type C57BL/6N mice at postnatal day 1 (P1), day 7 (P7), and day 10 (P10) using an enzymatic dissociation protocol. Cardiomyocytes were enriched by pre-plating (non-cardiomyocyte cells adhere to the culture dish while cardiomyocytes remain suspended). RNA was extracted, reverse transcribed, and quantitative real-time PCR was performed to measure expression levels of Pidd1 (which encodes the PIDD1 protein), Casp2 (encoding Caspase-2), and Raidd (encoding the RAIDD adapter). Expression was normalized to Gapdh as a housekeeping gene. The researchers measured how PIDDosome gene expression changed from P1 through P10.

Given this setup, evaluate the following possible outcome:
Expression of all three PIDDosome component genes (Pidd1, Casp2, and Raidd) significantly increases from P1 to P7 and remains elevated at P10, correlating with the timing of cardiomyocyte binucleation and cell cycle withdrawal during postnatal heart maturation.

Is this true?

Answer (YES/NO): NO